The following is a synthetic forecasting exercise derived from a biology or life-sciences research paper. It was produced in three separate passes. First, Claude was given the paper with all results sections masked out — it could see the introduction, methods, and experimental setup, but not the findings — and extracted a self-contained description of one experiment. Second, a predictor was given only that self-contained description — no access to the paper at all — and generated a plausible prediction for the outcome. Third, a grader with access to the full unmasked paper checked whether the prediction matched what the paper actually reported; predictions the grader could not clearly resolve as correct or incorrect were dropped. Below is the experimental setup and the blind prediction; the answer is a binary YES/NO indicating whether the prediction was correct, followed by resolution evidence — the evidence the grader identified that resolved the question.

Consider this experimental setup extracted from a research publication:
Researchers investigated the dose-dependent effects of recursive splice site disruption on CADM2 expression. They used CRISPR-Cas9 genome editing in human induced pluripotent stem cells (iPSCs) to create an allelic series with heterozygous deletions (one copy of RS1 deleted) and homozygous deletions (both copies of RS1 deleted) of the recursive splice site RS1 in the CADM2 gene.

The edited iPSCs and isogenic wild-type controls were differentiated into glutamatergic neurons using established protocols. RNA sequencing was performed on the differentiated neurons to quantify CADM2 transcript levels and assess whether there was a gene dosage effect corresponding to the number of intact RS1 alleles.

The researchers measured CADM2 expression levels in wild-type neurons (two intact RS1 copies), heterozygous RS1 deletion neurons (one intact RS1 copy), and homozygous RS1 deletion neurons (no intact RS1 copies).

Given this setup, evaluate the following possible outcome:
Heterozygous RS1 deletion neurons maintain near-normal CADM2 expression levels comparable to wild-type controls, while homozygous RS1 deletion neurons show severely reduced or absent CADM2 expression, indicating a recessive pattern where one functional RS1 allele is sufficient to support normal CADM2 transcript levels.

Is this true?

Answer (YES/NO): NO